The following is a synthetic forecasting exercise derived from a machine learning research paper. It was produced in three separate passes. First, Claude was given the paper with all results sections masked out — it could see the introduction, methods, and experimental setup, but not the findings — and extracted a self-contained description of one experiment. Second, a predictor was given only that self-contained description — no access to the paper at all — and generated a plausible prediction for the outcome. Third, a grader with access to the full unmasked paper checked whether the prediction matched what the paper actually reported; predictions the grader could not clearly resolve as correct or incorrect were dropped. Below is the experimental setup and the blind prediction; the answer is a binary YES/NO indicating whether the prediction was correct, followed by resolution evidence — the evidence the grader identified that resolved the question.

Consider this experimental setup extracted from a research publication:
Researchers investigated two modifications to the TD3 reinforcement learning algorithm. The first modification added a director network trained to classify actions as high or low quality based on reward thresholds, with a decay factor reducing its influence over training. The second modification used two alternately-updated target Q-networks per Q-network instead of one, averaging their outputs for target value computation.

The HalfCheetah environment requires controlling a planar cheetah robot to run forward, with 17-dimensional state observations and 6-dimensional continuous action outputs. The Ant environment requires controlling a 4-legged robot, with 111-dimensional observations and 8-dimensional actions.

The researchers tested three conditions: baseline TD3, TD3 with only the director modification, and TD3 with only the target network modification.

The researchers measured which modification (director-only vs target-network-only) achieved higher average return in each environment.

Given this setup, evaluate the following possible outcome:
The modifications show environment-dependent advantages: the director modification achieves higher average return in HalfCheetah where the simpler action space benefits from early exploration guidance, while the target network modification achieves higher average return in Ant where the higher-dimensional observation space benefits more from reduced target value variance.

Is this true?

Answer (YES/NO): NO